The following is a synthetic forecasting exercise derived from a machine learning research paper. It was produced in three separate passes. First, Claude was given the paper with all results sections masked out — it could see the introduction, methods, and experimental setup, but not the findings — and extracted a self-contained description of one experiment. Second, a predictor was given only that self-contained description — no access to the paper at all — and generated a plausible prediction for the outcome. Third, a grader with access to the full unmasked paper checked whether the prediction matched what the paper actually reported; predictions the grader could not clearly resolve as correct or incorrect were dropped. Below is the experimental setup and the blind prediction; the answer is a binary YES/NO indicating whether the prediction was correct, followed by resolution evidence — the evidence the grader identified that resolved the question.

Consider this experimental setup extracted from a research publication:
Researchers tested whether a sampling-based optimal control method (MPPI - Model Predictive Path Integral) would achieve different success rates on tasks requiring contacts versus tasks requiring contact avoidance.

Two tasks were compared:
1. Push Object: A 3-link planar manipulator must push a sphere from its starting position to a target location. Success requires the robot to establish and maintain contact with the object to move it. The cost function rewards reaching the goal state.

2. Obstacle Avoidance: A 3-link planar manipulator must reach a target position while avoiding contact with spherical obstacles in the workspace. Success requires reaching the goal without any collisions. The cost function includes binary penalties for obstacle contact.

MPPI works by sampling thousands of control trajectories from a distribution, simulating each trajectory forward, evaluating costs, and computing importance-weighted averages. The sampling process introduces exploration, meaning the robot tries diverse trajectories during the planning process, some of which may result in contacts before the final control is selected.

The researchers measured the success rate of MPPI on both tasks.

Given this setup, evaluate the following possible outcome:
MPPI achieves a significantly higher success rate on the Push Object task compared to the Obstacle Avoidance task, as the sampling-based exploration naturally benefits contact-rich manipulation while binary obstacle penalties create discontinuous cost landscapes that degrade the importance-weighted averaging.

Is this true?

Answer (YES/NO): YES